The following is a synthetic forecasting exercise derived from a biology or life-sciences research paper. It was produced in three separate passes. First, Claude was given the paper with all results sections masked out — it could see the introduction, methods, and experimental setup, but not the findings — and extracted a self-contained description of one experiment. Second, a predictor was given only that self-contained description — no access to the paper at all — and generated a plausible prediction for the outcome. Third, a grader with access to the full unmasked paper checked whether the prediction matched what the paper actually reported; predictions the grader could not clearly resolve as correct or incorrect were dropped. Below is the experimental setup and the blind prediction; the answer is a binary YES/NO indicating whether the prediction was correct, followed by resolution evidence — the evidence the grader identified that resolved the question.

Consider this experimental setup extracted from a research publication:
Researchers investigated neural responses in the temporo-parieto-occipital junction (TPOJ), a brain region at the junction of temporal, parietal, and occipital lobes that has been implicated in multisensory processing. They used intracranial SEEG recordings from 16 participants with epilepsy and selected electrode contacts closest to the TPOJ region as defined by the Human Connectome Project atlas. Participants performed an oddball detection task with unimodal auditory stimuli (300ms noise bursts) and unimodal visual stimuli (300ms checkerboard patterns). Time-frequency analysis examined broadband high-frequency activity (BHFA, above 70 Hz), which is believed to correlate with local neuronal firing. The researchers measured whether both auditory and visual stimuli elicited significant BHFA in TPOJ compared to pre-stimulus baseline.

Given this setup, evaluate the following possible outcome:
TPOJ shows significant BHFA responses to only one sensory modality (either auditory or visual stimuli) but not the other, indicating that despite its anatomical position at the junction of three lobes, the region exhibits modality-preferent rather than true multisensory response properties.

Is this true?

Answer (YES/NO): NO